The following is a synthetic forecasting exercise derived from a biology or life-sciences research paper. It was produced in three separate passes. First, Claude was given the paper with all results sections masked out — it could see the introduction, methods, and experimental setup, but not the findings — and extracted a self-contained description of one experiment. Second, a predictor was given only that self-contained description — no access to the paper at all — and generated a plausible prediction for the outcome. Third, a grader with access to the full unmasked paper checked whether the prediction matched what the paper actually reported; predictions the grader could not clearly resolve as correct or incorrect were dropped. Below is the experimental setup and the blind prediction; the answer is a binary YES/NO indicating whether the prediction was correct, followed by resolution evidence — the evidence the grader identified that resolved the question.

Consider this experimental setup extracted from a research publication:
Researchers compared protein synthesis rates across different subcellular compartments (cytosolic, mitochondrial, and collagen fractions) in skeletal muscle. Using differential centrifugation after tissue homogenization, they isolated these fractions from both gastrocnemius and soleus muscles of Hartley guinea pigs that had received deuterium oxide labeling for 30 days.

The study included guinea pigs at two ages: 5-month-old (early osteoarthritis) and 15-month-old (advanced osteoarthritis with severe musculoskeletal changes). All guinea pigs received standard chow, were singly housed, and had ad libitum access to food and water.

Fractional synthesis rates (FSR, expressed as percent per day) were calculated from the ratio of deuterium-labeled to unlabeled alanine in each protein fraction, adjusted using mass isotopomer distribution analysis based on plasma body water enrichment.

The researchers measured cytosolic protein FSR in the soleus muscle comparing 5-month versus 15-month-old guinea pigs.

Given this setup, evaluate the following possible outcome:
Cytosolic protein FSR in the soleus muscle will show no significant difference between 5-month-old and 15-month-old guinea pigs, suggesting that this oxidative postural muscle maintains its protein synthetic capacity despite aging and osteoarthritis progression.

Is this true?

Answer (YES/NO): NO